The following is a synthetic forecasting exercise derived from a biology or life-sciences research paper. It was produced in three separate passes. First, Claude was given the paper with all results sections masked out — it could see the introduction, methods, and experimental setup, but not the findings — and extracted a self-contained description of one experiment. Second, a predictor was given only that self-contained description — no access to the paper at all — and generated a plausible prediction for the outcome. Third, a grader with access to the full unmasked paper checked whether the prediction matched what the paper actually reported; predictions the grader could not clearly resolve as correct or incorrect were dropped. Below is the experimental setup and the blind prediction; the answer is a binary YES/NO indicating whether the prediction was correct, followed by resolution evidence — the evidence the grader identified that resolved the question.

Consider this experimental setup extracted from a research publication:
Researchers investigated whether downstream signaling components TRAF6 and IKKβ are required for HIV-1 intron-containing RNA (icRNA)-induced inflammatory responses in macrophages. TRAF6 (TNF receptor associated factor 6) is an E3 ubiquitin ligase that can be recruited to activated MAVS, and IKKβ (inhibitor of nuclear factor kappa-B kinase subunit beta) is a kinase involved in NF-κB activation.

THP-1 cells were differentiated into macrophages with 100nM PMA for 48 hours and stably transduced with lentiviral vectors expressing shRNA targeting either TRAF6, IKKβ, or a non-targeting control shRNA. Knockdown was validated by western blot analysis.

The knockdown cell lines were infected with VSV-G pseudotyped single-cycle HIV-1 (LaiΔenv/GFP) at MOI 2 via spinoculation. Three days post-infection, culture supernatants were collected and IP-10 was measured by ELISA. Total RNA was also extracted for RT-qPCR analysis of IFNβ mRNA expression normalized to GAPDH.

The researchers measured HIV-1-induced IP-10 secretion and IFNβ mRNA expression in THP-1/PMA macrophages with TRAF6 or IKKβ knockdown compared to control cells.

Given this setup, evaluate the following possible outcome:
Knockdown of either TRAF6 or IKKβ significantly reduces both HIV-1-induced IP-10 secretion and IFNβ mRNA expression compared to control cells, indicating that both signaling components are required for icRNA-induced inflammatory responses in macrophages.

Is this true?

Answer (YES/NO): YES